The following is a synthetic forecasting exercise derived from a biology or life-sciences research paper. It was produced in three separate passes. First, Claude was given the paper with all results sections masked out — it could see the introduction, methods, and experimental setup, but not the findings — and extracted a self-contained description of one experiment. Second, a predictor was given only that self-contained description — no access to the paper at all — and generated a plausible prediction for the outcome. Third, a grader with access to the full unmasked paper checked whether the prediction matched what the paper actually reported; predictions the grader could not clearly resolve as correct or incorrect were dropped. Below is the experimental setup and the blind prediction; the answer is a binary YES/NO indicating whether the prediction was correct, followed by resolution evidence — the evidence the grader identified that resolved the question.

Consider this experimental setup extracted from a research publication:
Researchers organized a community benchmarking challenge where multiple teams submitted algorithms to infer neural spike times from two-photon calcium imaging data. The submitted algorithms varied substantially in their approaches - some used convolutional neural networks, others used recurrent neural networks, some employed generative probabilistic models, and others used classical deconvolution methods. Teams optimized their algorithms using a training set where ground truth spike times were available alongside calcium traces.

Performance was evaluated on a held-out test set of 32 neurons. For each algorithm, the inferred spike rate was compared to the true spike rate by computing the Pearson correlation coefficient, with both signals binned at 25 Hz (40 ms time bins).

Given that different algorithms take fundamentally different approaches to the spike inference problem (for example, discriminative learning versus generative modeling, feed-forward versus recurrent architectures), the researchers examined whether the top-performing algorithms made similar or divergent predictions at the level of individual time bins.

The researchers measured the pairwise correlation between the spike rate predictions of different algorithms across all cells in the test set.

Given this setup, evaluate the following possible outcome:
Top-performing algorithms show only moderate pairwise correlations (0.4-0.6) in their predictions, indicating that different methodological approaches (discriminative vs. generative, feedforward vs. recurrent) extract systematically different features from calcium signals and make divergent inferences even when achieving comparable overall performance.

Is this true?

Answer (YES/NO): NO